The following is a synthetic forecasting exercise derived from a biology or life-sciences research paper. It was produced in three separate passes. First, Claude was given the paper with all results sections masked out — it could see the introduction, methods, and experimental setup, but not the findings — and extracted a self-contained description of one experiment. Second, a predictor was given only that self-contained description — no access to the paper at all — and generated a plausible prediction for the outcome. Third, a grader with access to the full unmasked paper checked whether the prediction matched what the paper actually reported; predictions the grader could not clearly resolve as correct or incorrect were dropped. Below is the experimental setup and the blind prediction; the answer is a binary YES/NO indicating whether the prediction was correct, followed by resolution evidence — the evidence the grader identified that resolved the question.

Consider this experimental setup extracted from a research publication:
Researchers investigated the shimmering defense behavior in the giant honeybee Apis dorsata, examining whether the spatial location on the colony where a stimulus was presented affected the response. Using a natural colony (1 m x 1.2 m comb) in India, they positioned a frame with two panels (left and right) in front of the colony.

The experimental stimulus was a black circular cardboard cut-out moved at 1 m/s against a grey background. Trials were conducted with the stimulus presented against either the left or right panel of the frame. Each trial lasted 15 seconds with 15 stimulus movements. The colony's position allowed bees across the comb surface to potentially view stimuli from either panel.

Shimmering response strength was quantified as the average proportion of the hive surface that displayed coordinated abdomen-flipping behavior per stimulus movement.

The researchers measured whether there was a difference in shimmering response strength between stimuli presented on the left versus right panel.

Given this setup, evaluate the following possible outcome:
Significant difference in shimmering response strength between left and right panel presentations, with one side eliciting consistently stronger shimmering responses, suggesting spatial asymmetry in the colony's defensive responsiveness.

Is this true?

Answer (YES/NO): NO